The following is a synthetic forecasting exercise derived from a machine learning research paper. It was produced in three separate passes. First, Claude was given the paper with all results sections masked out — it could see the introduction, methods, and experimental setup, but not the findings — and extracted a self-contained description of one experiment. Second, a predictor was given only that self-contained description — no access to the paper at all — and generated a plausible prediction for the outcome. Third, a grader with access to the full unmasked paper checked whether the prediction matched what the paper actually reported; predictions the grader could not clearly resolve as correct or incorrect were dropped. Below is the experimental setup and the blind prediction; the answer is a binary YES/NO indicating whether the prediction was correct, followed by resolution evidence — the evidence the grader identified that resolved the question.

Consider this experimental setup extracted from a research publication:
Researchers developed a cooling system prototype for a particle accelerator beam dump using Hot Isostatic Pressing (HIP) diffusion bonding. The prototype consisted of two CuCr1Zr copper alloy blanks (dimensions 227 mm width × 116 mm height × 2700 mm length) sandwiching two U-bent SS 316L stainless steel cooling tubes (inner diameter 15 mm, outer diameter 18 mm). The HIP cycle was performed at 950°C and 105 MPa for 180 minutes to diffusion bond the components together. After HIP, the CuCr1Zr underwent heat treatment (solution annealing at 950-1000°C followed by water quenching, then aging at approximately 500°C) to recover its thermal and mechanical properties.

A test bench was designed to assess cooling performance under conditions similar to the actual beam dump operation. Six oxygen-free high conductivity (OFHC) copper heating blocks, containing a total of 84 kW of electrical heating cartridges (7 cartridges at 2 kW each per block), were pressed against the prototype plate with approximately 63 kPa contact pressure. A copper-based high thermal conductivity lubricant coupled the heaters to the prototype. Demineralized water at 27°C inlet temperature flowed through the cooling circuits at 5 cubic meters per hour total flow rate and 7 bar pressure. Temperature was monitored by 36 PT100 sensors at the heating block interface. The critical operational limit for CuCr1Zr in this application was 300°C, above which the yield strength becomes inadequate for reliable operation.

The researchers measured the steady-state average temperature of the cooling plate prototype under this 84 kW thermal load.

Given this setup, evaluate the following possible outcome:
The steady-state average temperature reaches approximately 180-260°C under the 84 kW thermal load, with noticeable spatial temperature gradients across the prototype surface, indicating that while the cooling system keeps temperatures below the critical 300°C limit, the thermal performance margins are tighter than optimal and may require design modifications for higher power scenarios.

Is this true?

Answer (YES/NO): NO